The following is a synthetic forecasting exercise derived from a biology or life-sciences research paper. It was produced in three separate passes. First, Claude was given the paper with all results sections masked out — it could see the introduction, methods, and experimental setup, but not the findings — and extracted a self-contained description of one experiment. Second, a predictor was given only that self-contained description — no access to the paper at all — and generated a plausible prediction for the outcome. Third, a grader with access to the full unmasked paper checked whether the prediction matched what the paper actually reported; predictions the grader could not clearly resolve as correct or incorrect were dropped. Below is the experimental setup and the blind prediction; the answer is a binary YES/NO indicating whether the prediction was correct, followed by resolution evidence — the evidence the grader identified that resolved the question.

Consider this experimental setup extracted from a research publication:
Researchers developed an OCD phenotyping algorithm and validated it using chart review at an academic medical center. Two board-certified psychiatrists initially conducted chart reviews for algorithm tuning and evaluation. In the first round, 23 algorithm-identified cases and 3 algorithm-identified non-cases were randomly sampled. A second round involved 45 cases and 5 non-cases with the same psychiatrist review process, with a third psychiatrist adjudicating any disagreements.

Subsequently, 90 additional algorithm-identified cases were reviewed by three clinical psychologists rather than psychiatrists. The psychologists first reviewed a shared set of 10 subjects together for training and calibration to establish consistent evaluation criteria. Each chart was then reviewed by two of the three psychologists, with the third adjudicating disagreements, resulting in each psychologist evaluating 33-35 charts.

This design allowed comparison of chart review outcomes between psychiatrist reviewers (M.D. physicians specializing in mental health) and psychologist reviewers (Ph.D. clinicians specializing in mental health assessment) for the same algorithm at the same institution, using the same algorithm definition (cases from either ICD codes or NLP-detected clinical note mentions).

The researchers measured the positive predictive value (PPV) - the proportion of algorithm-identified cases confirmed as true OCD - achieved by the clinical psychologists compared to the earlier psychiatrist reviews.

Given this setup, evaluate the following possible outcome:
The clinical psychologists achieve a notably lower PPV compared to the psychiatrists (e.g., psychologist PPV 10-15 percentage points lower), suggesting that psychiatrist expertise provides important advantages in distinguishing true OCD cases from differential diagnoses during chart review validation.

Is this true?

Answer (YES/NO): NO